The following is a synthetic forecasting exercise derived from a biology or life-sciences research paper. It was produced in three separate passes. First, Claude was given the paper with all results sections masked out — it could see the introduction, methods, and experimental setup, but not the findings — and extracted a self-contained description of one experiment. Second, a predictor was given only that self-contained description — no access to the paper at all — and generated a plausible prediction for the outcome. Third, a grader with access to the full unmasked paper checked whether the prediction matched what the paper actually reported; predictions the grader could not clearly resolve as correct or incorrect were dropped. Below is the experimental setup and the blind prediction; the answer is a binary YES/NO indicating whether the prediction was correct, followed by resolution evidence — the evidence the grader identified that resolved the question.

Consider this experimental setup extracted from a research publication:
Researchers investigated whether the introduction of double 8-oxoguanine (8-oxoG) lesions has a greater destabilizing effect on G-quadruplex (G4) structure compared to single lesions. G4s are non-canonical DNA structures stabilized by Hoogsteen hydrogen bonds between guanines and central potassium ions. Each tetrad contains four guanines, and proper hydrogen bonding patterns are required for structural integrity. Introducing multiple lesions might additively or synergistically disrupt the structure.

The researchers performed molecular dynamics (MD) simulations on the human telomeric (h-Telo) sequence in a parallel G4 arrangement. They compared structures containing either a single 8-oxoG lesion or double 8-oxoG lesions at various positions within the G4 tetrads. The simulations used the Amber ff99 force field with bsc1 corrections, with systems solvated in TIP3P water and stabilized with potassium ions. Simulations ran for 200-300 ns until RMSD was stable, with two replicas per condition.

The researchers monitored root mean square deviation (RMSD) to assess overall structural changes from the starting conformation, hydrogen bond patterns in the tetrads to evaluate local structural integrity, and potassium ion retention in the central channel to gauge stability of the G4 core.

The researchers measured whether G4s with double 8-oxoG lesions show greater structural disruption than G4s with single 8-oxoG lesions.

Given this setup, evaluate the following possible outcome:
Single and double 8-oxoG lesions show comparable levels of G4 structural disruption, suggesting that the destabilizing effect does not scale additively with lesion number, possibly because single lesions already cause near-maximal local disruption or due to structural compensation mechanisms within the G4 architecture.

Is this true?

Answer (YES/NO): NO